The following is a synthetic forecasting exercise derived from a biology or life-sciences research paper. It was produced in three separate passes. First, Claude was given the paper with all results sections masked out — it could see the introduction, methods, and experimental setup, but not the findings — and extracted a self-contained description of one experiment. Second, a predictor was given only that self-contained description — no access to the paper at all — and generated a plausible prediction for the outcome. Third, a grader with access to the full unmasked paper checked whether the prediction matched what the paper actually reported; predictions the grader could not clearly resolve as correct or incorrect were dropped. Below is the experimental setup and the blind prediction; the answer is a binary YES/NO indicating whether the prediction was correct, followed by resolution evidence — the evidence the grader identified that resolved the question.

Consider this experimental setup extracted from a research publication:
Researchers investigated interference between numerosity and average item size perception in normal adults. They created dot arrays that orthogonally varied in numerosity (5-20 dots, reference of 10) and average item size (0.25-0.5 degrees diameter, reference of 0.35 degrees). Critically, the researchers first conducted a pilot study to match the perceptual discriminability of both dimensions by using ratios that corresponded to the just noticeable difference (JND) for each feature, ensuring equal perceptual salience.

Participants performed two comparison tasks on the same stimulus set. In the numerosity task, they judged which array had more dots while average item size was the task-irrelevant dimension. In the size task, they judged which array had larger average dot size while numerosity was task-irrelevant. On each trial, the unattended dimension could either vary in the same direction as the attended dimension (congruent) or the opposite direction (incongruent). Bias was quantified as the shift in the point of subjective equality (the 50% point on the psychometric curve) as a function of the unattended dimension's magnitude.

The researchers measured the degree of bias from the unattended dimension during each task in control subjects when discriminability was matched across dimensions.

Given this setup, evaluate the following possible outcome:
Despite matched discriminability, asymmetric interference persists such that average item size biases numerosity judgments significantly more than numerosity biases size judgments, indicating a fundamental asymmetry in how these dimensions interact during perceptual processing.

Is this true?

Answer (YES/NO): NO